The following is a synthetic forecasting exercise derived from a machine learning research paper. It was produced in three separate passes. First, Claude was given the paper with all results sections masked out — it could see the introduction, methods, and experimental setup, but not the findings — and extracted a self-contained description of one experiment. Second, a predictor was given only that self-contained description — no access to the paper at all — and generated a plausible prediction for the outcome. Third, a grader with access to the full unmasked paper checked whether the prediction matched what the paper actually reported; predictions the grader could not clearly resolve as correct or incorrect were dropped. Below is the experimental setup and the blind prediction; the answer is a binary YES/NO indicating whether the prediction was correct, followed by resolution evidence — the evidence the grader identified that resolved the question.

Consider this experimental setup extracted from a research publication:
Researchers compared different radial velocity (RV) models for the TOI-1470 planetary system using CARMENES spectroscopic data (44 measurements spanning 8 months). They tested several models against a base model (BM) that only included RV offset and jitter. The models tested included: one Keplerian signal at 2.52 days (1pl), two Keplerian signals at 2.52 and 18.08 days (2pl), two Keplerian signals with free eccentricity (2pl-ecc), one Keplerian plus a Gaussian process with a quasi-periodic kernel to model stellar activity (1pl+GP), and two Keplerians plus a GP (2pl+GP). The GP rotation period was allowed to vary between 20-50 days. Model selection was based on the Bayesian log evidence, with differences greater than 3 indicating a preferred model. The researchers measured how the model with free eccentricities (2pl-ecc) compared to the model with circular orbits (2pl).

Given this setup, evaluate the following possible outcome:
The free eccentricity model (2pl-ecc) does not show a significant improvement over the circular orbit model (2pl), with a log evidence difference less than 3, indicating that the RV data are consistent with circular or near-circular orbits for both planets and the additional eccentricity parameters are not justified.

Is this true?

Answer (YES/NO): YES